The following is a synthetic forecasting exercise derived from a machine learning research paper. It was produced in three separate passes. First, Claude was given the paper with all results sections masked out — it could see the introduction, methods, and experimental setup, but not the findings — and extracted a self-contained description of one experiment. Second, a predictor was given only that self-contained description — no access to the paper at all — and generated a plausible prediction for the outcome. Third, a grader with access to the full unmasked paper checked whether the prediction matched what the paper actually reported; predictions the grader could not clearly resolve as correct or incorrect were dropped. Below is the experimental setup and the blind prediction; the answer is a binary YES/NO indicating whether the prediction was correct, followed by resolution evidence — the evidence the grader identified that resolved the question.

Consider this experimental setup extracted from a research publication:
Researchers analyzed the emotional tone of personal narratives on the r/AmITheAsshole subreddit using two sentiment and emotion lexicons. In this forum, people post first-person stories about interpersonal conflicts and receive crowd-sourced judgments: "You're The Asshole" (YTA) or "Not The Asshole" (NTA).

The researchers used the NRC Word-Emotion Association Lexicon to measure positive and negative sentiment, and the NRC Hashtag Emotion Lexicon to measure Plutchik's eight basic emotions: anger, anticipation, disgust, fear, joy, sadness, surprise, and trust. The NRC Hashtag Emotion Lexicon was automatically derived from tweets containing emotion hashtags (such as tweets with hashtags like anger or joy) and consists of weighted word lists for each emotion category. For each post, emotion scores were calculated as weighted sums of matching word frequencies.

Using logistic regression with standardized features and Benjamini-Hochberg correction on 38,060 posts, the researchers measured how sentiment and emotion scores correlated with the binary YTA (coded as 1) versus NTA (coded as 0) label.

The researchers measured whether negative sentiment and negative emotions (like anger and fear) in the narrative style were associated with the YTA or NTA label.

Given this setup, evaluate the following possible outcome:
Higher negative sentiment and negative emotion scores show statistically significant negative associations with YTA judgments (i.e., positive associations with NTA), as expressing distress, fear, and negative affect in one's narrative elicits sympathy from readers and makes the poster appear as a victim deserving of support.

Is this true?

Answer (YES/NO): NO